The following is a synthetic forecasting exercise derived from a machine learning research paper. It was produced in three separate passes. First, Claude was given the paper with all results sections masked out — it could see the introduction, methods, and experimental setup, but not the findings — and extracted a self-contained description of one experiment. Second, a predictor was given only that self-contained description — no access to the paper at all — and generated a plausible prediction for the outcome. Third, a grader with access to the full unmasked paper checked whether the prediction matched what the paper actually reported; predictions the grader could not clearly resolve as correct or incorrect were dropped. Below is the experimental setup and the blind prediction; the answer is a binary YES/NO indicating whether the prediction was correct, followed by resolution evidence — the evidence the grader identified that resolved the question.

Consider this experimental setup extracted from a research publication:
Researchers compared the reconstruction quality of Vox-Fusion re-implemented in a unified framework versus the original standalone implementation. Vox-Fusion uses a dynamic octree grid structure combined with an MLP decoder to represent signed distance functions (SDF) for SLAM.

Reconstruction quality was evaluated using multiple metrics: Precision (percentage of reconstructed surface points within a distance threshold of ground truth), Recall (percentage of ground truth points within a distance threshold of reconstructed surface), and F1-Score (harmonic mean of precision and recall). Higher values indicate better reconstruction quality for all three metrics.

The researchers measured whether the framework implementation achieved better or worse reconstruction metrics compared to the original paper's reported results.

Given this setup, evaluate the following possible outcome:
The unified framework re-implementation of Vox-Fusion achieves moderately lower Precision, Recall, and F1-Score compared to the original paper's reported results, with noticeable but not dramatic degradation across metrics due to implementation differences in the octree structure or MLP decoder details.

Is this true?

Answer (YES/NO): NO